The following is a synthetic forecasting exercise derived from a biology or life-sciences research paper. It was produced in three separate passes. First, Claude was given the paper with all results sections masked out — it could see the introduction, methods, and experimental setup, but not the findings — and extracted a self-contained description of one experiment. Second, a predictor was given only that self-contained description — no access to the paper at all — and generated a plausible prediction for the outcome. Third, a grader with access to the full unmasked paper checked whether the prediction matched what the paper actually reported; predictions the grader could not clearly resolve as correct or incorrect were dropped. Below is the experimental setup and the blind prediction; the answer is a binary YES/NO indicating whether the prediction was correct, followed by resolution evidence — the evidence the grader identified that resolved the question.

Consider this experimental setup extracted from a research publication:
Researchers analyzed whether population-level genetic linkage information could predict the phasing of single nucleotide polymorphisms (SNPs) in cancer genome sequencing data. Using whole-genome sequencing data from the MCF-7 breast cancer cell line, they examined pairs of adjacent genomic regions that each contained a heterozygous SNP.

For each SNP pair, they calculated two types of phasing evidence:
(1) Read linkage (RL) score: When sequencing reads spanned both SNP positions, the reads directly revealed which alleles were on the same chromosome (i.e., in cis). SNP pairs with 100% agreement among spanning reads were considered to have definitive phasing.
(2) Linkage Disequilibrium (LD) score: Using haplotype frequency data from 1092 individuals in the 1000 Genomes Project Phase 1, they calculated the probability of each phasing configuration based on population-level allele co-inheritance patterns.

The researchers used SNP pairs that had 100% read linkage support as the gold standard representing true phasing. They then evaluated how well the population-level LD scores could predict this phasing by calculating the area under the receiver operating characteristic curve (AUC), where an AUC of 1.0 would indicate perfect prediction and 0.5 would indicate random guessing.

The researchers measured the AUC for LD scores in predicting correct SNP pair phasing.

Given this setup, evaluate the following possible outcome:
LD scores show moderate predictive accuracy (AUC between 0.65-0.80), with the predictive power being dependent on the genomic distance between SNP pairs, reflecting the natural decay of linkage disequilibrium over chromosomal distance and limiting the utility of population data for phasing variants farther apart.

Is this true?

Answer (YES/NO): NO